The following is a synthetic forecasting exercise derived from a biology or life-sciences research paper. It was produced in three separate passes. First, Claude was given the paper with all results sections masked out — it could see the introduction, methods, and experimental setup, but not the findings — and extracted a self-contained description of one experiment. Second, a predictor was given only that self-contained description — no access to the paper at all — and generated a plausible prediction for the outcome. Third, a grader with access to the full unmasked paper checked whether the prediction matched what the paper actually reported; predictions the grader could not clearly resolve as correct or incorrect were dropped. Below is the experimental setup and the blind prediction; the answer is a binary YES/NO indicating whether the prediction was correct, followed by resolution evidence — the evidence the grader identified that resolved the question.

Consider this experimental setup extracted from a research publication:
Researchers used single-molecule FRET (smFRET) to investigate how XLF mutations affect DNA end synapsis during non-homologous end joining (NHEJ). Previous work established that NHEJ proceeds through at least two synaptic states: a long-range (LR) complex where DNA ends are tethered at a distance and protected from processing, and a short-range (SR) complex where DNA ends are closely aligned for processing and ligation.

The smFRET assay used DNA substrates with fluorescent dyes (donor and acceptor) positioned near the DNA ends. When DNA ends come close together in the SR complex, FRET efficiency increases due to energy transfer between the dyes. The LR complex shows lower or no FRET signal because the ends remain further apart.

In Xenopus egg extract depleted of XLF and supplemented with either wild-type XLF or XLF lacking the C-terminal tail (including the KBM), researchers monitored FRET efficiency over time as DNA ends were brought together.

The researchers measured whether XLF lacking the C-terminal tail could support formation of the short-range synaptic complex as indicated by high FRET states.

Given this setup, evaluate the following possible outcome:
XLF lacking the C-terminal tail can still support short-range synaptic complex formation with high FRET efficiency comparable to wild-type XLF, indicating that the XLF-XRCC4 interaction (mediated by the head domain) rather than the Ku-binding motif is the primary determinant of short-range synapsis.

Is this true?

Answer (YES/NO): NO